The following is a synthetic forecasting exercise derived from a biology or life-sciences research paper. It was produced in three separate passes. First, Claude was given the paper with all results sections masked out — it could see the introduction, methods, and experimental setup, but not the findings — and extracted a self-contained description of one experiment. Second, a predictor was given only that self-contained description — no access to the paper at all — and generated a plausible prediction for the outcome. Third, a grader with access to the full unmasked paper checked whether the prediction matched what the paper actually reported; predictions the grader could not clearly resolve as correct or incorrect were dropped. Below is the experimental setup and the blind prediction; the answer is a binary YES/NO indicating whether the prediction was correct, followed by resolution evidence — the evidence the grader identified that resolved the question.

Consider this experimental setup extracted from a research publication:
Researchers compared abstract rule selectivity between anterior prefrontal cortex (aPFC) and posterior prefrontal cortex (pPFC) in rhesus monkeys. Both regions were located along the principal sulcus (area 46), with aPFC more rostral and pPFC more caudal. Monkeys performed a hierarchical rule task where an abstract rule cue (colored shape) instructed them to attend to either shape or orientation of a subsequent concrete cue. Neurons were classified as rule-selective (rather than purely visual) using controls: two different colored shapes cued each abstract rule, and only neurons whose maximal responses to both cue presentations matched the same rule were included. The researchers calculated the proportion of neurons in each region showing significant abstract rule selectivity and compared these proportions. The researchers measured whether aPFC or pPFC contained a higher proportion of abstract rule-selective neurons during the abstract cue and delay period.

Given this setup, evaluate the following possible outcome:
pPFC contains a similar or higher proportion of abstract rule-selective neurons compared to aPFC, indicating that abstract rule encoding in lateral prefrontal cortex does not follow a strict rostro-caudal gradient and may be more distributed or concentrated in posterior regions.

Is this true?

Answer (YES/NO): YES